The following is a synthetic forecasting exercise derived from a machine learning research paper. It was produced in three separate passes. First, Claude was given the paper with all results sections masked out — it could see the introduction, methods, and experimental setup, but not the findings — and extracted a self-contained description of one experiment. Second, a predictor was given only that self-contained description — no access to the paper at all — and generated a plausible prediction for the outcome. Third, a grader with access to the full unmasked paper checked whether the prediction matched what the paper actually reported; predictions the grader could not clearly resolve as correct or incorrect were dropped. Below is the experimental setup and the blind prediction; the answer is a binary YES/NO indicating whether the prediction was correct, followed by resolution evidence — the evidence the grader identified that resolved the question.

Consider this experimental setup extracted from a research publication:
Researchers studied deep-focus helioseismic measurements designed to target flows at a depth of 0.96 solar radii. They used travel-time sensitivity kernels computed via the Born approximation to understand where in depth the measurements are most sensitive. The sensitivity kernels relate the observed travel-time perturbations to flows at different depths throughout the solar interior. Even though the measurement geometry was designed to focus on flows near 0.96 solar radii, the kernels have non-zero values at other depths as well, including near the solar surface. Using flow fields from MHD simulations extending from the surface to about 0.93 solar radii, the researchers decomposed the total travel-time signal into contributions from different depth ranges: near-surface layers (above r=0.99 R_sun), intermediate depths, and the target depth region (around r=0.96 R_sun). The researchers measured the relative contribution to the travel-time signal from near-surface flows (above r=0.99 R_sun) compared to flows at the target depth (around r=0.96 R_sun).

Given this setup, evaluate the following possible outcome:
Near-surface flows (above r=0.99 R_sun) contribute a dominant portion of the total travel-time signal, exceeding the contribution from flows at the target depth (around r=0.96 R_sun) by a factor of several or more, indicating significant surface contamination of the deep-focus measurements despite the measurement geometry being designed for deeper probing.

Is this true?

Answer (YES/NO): YES